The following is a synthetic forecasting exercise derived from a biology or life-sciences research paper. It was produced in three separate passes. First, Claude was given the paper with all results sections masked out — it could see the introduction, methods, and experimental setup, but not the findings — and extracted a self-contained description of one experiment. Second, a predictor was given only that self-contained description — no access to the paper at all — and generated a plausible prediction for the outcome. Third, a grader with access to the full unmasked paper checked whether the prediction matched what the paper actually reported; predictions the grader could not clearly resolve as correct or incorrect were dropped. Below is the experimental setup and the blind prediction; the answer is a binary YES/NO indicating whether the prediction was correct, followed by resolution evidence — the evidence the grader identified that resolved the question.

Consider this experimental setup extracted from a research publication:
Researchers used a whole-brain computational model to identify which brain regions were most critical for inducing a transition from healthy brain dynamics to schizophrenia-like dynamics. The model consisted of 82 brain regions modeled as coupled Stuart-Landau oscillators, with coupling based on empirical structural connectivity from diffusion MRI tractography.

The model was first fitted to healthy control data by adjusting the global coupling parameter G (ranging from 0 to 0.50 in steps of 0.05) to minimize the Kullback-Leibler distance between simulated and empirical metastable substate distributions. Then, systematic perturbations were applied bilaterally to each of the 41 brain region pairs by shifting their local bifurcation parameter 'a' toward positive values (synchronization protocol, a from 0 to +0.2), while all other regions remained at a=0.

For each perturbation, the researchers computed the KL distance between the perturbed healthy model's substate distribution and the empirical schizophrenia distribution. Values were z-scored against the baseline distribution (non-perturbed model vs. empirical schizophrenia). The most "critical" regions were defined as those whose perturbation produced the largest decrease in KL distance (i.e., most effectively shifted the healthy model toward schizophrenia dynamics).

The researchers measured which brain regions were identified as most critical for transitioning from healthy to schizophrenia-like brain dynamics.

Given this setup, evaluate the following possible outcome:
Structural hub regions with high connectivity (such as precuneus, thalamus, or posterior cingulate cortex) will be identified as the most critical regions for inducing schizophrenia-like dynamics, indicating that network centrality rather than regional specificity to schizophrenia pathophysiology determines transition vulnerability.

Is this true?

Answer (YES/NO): NO